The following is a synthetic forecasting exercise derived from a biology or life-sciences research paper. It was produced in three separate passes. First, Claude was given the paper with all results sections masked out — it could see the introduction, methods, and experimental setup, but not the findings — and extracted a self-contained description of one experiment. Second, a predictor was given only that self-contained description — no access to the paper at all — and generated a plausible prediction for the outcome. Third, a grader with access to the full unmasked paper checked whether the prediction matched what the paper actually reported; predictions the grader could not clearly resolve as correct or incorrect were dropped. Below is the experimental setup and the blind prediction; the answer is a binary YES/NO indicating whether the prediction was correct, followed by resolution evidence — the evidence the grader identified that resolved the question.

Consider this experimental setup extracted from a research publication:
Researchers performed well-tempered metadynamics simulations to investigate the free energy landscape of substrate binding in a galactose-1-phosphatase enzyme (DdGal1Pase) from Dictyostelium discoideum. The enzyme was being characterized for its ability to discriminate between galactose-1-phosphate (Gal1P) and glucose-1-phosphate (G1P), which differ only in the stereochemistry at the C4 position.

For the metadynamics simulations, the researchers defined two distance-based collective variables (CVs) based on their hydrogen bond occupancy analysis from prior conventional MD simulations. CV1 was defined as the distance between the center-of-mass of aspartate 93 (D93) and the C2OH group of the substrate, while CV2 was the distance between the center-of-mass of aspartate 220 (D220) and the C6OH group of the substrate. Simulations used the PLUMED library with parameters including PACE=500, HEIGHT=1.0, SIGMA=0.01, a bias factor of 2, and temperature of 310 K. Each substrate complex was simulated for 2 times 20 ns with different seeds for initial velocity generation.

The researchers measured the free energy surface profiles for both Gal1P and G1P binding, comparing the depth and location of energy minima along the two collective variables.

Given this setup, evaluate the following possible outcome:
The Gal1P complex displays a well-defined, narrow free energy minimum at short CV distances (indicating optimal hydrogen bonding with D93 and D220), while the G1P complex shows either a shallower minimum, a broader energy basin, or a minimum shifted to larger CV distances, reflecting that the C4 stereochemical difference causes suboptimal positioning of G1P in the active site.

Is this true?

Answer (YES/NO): NO